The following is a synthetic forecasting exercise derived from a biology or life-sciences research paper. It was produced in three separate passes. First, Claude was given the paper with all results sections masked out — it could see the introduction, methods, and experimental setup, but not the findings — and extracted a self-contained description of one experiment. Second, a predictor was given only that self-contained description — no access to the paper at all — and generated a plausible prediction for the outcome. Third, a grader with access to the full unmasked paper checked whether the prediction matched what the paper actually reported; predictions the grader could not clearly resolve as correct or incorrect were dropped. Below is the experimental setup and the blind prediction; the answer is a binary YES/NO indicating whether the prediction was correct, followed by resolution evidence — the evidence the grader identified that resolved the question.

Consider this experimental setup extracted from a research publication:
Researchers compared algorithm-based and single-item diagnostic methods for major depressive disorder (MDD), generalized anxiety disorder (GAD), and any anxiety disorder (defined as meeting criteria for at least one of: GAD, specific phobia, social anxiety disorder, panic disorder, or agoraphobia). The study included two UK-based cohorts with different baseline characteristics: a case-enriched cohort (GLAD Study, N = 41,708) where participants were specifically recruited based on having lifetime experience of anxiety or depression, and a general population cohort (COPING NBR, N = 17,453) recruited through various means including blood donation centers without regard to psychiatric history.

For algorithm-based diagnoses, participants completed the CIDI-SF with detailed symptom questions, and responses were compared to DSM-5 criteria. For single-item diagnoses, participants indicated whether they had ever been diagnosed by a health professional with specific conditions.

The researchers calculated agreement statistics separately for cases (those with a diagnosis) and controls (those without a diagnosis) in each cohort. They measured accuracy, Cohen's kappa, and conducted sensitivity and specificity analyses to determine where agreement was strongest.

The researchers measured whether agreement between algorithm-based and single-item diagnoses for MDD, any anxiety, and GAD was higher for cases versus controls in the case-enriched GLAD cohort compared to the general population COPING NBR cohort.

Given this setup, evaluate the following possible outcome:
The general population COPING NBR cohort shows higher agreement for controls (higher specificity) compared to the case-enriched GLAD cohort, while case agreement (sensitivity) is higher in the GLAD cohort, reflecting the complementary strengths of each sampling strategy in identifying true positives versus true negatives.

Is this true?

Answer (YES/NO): YES